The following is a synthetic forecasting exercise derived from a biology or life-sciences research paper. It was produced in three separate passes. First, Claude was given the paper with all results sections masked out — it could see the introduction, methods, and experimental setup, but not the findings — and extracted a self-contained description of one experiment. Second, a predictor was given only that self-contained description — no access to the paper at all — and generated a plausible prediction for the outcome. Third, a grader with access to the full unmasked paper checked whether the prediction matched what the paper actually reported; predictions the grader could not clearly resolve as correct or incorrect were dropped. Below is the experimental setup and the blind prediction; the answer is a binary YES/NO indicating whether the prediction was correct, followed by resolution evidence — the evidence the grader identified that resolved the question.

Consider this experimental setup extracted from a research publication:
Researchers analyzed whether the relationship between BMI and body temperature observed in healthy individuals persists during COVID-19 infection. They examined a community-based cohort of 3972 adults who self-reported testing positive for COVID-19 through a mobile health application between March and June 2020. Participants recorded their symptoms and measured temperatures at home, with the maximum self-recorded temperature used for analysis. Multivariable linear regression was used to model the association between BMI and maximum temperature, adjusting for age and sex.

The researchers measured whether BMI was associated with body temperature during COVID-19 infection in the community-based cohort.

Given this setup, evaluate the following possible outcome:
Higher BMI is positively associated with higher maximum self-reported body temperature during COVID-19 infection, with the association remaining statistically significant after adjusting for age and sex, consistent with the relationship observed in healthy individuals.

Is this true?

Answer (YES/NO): YES